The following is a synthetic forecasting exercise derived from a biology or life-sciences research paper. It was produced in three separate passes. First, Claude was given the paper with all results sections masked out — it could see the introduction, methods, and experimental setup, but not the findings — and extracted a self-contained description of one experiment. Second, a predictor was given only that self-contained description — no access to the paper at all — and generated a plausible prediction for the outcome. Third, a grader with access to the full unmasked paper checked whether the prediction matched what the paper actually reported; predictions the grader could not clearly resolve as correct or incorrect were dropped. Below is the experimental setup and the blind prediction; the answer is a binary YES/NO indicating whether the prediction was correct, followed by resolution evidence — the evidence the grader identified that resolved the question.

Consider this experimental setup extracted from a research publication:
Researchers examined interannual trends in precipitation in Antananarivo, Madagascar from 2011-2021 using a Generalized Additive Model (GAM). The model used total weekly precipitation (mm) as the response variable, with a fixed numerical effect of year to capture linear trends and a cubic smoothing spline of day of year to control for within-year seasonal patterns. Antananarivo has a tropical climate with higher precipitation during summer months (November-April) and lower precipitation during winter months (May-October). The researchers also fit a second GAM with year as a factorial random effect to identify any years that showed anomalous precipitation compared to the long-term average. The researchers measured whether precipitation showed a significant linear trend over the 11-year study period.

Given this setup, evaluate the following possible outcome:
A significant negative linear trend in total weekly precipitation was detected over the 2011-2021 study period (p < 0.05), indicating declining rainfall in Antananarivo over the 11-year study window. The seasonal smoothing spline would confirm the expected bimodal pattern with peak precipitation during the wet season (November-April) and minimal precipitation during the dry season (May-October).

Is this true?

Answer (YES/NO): NO